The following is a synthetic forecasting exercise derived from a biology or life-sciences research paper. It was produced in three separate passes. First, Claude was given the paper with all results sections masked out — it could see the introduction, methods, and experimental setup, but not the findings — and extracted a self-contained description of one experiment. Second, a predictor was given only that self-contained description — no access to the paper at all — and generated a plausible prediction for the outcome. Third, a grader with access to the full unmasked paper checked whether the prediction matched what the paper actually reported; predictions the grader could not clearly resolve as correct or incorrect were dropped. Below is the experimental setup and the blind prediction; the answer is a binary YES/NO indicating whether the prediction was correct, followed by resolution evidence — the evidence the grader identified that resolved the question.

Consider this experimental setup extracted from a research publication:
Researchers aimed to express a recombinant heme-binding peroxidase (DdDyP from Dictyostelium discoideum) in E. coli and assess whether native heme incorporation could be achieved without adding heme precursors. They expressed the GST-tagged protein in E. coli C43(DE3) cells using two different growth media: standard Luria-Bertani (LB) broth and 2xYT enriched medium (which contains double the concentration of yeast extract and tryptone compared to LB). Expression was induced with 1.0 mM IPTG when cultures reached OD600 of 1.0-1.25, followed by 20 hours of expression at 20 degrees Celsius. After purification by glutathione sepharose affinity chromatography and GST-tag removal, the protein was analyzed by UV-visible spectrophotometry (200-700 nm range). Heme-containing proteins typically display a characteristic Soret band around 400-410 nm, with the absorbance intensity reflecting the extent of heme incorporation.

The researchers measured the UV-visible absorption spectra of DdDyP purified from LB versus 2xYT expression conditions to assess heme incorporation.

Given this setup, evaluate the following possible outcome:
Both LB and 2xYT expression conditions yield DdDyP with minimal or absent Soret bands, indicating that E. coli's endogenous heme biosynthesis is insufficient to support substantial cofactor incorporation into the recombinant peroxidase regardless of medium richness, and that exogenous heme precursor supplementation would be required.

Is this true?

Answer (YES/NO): NO